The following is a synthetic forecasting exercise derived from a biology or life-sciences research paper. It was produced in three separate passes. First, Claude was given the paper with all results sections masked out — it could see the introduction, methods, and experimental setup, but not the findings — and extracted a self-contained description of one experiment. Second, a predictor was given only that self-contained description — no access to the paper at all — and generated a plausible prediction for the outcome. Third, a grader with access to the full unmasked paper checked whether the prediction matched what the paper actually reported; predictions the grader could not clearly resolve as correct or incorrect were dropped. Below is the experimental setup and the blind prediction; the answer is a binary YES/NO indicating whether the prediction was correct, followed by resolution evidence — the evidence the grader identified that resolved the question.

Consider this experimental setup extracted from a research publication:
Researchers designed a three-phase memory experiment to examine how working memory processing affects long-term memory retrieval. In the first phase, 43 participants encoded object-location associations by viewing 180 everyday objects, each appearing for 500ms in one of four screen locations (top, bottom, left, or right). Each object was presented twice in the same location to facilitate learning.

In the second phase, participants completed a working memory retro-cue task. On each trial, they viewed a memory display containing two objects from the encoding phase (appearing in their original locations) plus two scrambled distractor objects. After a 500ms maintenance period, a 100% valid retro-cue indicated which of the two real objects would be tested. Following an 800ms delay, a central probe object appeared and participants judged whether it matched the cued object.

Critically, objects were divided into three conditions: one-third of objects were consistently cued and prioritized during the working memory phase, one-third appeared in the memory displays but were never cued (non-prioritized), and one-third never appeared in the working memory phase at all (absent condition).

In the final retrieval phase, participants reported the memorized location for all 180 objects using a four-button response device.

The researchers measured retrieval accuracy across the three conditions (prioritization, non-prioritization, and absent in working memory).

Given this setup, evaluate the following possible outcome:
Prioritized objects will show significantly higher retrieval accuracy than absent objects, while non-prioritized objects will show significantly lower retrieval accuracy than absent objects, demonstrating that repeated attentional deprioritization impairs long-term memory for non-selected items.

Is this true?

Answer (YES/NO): NO